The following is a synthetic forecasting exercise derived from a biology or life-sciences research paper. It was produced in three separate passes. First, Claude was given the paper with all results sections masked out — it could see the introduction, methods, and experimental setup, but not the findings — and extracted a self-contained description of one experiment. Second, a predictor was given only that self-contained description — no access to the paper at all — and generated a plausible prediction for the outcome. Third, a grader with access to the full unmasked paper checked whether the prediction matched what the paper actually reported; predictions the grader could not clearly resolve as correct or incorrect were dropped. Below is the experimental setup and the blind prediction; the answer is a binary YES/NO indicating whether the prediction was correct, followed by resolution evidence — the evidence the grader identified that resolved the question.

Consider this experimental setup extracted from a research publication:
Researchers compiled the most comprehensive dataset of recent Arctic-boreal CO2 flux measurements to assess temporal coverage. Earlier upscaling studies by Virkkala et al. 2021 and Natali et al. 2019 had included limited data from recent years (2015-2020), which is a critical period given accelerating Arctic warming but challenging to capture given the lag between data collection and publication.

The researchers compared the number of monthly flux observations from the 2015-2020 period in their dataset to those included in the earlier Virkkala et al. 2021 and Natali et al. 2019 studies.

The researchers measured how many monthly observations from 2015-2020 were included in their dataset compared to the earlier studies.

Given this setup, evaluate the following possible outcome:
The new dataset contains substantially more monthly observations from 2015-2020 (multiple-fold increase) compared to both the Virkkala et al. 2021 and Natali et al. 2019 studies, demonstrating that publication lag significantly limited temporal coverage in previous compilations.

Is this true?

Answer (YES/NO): YES